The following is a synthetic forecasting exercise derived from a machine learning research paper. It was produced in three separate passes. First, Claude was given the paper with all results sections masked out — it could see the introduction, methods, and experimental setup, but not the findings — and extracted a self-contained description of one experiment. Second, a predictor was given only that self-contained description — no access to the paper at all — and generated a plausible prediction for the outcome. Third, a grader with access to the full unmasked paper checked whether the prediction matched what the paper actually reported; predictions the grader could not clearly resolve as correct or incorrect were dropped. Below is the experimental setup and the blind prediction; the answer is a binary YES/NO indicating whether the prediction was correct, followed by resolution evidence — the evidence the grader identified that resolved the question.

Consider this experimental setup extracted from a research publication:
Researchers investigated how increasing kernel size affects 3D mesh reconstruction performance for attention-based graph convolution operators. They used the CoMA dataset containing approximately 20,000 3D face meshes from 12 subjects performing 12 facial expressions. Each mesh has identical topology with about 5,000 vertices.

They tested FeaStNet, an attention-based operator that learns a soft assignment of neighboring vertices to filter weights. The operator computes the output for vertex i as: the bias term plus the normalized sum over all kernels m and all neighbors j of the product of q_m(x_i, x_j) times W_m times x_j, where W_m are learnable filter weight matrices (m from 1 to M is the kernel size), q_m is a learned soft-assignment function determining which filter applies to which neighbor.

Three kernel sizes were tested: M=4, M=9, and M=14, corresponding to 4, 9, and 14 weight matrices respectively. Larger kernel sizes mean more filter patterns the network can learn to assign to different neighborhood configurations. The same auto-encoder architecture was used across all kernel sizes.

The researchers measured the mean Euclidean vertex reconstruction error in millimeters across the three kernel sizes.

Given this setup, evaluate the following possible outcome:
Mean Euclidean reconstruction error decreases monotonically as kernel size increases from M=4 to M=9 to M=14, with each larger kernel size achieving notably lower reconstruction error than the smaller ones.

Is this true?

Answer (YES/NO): YES